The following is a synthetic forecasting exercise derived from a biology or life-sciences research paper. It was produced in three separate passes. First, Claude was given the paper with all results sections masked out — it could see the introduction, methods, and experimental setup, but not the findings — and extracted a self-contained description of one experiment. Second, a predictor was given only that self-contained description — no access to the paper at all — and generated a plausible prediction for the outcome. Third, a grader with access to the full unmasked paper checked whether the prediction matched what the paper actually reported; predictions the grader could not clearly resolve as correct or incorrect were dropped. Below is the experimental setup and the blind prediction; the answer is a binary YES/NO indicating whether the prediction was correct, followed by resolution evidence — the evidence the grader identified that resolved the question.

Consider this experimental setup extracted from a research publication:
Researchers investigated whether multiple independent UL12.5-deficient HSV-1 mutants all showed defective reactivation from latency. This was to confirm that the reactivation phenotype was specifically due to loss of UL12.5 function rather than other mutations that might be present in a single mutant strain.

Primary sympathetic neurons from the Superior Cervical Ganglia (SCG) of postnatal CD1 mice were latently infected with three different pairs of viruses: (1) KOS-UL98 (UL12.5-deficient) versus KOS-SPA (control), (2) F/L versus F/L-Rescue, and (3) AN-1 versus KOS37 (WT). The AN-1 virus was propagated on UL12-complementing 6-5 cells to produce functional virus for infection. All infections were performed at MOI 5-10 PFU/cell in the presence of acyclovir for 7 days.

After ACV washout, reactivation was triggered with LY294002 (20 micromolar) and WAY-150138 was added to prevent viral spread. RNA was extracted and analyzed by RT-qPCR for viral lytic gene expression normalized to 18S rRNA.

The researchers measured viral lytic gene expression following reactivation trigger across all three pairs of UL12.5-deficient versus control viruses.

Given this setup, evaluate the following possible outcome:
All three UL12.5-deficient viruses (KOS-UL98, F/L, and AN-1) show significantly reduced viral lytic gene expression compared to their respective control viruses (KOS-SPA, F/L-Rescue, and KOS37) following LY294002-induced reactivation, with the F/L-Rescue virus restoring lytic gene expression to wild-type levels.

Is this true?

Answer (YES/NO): YES